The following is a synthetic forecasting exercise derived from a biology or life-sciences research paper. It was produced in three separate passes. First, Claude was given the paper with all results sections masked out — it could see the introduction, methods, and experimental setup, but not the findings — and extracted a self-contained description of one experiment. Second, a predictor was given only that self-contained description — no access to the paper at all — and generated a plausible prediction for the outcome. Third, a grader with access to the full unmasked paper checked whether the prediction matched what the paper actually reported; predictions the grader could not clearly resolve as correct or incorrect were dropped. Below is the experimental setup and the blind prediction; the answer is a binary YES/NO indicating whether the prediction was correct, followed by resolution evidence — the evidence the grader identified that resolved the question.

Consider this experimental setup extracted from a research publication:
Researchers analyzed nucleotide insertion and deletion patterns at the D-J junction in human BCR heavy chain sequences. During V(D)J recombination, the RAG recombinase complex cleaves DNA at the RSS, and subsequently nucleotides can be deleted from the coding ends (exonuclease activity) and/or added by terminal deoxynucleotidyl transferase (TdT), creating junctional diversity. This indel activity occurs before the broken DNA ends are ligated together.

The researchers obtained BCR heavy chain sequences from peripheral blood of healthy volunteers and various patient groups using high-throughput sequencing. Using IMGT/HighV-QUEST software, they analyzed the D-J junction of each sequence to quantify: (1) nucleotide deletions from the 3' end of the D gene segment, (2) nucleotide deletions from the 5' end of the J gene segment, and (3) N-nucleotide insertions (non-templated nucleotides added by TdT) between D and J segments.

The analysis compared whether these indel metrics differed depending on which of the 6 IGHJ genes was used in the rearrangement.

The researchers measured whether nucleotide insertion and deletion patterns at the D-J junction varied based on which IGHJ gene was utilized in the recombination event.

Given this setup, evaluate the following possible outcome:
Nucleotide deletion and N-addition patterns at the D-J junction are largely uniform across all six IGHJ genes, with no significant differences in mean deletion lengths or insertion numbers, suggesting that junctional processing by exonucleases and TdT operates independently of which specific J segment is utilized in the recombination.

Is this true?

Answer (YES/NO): NO